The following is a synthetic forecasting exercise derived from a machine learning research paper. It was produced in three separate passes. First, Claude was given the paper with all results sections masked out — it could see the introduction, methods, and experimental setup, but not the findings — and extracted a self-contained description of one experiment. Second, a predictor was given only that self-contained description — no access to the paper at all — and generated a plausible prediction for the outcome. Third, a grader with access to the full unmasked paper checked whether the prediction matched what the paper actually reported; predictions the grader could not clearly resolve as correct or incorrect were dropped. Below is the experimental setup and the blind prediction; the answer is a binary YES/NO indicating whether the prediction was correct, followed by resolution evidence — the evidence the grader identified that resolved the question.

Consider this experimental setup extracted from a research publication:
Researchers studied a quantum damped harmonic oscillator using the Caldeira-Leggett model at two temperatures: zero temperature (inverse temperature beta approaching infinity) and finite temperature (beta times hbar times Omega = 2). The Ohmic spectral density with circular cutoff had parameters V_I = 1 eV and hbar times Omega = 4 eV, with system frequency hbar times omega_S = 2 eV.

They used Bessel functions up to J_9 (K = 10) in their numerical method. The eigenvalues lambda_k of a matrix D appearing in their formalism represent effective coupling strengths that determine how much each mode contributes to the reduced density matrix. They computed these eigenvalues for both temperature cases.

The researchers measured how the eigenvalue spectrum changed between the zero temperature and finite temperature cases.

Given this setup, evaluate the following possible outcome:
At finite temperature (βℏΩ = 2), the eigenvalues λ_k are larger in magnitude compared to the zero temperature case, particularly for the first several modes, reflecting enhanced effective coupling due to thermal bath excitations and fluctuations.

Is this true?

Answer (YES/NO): YES